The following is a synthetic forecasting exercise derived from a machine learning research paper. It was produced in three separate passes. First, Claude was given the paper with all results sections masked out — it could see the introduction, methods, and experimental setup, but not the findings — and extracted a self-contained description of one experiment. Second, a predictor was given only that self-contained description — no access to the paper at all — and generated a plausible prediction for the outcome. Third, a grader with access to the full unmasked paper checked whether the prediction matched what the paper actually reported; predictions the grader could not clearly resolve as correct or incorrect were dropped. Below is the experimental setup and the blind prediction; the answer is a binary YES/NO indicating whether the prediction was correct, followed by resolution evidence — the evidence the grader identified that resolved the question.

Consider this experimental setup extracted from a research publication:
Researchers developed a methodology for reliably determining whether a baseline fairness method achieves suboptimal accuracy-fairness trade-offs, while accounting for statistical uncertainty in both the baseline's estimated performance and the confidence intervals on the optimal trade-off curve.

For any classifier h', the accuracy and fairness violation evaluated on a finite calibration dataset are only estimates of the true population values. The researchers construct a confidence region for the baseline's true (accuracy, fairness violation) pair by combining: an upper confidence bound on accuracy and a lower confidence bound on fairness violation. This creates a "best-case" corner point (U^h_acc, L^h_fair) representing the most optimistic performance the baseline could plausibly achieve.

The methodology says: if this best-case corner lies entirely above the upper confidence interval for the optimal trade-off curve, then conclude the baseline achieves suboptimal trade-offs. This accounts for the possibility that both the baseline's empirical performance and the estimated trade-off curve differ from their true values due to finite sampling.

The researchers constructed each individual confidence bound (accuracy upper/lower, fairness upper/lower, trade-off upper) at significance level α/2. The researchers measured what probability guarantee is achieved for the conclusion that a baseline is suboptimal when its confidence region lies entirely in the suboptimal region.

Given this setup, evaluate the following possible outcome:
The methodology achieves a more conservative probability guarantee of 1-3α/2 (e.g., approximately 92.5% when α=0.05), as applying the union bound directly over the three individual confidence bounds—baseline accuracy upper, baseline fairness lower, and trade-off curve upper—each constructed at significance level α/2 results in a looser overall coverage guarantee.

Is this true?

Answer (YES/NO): NO